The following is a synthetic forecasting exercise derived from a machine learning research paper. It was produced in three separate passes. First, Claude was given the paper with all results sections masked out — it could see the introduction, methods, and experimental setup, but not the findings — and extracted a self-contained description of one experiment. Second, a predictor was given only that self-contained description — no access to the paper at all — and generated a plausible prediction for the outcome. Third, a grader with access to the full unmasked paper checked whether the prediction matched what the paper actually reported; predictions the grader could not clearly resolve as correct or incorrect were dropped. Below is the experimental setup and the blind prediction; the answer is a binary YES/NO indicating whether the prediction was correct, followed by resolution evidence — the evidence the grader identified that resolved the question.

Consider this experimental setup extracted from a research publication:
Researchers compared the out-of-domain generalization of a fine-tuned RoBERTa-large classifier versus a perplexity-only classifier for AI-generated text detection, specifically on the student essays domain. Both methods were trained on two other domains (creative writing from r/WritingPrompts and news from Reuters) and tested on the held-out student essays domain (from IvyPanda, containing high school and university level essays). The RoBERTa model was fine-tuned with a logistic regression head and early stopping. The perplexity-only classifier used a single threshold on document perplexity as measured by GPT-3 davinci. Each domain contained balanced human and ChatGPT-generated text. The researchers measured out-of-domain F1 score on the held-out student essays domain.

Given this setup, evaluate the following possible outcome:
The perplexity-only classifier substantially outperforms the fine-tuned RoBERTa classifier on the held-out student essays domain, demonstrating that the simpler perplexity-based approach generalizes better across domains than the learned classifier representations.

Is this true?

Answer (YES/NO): NO